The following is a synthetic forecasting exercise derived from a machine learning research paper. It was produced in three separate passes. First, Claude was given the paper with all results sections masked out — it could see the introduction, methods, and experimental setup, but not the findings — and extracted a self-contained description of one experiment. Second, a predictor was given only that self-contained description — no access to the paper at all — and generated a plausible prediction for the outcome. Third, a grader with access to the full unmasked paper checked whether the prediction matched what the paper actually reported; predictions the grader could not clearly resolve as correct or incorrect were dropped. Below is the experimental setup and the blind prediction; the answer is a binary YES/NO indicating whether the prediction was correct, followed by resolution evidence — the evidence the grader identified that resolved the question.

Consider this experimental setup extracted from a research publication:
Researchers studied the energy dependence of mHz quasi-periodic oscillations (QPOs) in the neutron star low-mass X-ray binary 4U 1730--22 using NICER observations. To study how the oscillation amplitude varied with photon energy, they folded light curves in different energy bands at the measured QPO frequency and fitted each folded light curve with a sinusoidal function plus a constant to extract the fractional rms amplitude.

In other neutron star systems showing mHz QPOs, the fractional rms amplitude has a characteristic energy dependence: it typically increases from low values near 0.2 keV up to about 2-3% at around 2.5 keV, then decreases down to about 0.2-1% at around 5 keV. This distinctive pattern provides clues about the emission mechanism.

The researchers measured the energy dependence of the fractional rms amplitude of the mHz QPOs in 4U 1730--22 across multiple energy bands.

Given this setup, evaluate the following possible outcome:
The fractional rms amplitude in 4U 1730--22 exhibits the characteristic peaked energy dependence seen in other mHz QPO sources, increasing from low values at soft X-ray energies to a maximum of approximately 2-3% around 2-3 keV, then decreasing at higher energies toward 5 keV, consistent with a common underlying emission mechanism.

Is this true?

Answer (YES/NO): NO